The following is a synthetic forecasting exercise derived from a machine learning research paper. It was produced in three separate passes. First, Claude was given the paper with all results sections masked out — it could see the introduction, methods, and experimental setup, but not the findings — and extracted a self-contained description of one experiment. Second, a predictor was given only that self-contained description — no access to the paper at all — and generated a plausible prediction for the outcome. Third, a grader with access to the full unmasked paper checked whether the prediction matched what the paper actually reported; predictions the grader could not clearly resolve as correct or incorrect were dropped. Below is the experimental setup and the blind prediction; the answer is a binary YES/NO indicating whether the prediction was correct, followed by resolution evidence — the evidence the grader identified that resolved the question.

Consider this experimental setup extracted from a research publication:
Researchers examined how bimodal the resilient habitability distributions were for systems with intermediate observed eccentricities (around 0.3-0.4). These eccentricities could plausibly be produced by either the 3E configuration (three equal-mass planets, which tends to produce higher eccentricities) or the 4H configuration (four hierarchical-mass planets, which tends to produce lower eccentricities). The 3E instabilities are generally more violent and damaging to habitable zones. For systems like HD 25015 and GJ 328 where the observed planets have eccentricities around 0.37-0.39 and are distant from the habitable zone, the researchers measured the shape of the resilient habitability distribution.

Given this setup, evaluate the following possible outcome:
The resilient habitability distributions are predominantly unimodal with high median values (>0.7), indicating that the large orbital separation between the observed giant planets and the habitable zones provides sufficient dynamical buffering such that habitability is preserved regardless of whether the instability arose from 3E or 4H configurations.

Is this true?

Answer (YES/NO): NO